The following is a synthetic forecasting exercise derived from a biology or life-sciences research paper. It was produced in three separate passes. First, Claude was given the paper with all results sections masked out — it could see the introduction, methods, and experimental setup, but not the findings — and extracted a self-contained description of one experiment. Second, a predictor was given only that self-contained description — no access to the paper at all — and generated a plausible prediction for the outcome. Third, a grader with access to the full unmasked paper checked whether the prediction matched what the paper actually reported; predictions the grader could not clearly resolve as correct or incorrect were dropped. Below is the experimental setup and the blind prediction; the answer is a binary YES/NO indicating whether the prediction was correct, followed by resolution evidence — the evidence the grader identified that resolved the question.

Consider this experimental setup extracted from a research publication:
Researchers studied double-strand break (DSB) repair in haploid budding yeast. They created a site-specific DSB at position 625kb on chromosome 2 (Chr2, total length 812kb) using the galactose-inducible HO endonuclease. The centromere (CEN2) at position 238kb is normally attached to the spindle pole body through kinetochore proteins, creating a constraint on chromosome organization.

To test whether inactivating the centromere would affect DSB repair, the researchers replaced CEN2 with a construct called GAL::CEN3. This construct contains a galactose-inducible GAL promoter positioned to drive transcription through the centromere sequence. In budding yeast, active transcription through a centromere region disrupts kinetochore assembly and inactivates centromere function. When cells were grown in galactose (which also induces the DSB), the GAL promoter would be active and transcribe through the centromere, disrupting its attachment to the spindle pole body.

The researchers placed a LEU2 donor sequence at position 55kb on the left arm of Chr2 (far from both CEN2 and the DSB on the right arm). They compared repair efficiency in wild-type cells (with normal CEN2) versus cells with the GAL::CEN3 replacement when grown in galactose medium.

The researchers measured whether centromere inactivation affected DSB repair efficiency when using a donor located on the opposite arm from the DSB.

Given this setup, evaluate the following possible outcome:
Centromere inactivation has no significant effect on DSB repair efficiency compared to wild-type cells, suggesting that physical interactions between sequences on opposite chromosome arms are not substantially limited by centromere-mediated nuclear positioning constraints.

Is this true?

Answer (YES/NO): YES